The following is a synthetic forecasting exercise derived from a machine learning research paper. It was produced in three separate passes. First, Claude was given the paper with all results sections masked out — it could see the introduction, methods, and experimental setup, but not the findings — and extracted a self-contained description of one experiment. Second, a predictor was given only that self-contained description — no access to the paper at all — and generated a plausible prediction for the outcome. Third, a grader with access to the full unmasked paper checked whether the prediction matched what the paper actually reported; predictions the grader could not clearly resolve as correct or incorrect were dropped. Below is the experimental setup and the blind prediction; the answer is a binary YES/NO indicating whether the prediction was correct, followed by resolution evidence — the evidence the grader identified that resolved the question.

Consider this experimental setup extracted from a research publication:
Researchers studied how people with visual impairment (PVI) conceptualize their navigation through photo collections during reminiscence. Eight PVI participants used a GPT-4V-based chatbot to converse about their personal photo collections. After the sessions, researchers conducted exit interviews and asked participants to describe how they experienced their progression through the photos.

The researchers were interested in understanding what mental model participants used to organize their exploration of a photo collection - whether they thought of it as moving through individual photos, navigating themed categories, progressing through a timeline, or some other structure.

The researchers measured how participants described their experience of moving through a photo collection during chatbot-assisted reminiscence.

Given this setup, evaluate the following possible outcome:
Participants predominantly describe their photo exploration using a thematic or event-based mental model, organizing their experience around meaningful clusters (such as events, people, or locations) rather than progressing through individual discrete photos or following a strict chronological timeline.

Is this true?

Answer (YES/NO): NO